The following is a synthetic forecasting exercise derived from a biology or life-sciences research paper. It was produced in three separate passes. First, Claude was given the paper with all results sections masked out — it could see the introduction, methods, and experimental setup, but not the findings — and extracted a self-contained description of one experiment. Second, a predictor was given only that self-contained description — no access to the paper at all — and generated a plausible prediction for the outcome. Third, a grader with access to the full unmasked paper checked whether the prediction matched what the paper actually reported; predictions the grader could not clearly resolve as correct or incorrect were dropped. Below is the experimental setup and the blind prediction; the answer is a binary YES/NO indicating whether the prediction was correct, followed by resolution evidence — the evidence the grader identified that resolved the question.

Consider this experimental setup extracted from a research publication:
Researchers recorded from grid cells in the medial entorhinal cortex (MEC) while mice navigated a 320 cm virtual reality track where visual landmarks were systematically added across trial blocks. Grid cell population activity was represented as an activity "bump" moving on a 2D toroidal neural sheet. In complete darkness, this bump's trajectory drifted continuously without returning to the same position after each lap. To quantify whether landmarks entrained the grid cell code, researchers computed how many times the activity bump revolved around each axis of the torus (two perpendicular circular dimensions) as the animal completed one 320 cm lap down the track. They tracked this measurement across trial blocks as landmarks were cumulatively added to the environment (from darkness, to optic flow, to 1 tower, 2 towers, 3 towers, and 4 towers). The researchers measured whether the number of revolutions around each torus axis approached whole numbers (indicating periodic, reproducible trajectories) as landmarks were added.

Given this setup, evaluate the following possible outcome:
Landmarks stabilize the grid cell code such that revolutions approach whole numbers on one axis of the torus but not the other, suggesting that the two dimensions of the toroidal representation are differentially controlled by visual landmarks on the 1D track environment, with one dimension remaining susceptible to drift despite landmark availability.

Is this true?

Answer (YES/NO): NO